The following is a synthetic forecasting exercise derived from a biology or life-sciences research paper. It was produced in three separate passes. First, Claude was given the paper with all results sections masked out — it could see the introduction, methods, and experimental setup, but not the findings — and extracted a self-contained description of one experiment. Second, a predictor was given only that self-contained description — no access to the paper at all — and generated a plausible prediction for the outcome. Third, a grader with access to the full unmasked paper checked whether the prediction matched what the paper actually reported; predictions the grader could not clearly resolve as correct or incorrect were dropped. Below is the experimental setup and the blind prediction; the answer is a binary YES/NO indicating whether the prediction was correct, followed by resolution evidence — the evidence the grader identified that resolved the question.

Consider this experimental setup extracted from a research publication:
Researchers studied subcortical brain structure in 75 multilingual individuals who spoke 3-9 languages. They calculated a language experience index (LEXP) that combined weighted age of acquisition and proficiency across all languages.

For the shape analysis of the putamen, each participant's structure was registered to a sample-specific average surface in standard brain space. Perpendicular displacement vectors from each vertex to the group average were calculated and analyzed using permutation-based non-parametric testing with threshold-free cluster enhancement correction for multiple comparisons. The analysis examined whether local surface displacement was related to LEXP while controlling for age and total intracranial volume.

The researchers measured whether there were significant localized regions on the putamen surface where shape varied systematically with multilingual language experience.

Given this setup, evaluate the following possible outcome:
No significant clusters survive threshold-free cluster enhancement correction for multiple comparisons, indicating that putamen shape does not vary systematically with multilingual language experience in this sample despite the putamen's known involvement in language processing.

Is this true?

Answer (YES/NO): YES